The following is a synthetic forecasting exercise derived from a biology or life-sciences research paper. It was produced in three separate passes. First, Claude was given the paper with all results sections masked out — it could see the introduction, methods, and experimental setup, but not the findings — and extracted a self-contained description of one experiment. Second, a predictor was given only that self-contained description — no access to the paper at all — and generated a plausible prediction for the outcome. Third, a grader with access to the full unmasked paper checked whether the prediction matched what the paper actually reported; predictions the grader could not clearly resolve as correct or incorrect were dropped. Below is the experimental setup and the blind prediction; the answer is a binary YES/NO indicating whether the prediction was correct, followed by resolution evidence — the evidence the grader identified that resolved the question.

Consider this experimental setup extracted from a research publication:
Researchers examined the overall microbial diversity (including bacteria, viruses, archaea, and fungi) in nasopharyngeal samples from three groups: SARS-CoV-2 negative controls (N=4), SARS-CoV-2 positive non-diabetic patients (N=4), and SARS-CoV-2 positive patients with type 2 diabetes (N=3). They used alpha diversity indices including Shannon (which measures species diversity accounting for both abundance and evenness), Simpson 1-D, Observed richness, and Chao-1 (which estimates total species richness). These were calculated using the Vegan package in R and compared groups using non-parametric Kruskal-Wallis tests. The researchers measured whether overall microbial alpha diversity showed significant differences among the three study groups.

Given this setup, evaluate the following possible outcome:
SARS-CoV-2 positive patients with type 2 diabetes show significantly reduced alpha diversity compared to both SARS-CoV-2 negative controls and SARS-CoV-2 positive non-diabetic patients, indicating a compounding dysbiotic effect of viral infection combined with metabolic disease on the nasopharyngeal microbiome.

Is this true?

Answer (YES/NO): NO